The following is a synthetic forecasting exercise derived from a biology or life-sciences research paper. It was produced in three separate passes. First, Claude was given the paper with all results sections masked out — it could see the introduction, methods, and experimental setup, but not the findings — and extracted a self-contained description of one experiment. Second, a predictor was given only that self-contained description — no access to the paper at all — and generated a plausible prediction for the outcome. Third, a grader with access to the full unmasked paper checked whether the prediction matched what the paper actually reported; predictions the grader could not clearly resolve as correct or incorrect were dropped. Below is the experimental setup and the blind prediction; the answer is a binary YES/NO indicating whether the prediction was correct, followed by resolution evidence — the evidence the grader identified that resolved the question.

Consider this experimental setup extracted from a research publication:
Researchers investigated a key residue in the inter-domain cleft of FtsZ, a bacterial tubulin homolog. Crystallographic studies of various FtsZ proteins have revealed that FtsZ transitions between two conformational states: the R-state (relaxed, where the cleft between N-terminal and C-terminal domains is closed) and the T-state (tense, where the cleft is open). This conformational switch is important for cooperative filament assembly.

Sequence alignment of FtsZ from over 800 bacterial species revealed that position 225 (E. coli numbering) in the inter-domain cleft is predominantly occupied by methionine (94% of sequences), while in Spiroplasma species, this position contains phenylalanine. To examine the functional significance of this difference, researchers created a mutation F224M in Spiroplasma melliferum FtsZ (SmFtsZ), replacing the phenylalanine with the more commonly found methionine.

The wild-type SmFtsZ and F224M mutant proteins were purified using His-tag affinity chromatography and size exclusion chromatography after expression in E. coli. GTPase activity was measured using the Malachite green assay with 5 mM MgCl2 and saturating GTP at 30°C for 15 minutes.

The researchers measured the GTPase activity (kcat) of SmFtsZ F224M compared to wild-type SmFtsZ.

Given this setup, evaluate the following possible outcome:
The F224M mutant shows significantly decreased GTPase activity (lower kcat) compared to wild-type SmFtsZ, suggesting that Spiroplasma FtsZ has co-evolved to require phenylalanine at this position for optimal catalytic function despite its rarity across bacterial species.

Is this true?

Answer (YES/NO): NO